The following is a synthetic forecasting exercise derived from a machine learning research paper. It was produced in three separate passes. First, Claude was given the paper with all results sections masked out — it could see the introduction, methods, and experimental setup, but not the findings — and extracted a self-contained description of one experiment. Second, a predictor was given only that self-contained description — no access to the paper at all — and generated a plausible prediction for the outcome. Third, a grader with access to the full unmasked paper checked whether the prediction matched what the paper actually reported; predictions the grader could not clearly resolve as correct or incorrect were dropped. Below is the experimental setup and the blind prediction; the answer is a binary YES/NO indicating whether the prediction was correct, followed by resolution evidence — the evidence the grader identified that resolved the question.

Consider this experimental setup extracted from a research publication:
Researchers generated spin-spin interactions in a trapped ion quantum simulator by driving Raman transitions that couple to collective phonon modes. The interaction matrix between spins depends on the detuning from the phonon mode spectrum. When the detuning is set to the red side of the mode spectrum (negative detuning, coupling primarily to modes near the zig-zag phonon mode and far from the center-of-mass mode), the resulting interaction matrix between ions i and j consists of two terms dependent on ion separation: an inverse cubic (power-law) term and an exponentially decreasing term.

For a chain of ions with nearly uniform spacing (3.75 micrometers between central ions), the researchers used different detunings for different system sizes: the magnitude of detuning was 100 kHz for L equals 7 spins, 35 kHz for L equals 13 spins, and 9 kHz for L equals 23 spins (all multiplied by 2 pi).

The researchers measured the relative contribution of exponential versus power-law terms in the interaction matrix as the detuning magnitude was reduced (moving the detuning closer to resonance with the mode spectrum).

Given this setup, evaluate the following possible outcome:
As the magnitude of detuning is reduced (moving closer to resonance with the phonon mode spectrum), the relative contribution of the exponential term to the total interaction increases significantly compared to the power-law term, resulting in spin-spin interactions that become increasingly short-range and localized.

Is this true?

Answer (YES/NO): YES